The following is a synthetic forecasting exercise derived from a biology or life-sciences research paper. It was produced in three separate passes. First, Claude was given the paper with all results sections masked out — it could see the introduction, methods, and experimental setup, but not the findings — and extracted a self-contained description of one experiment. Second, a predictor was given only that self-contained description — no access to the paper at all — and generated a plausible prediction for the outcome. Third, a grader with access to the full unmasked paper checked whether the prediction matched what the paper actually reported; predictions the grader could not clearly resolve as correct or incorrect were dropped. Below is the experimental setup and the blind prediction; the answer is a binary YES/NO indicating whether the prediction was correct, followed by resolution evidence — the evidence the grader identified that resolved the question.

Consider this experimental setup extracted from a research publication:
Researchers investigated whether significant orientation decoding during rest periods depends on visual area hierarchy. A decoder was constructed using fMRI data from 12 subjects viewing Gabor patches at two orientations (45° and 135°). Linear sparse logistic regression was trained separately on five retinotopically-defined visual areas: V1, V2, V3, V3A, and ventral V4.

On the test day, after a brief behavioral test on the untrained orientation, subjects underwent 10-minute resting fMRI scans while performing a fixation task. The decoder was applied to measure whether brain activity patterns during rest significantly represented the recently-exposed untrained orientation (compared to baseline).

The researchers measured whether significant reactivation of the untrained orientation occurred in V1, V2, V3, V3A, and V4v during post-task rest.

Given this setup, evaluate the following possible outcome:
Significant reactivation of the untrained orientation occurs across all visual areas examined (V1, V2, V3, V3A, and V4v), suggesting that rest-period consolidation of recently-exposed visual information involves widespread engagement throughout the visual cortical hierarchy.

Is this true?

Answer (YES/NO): NO